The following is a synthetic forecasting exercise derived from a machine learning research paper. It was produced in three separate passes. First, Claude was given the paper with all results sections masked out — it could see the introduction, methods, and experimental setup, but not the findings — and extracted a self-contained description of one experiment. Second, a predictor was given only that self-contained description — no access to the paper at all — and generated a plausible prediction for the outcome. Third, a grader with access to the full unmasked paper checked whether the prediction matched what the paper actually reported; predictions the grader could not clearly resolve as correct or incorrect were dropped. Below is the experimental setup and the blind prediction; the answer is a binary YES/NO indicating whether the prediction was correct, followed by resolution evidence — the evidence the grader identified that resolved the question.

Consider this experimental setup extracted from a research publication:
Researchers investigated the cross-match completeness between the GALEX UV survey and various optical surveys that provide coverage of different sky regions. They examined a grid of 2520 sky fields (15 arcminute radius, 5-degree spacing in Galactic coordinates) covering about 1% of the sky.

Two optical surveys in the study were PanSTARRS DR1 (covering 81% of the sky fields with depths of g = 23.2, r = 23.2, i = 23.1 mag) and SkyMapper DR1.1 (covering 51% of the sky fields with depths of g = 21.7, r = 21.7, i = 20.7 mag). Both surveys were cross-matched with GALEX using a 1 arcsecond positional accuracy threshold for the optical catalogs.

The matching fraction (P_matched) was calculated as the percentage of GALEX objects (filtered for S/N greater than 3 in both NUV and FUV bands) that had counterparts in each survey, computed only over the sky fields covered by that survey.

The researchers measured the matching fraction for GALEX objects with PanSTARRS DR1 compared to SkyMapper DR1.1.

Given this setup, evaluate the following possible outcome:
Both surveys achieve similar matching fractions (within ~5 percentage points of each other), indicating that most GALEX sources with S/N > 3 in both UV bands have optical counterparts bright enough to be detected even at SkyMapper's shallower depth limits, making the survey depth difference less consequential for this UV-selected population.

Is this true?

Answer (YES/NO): NO